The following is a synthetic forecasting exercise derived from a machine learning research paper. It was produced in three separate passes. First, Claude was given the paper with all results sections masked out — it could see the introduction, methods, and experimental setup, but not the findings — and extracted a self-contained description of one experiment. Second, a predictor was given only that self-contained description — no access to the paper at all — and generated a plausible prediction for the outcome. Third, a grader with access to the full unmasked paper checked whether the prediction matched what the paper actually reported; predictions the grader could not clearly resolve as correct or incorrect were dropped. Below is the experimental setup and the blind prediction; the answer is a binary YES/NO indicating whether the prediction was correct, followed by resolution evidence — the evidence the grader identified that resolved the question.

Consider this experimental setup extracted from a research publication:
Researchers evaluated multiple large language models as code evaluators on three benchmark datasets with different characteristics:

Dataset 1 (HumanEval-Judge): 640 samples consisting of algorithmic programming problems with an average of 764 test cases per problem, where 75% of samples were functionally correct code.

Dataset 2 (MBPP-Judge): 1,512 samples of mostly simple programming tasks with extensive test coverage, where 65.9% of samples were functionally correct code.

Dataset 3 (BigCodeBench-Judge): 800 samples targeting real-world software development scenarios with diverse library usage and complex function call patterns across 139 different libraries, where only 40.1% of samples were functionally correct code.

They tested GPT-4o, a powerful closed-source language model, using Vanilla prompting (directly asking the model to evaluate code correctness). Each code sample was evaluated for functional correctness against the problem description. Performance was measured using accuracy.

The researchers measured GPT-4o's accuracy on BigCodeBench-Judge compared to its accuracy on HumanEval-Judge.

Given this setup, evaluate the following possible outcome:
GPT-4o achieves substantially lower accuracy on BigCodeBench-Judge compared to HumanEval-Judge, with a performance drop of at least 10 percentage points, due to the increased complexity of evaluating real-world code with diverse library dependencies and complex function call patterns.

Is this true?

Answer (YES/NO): NO